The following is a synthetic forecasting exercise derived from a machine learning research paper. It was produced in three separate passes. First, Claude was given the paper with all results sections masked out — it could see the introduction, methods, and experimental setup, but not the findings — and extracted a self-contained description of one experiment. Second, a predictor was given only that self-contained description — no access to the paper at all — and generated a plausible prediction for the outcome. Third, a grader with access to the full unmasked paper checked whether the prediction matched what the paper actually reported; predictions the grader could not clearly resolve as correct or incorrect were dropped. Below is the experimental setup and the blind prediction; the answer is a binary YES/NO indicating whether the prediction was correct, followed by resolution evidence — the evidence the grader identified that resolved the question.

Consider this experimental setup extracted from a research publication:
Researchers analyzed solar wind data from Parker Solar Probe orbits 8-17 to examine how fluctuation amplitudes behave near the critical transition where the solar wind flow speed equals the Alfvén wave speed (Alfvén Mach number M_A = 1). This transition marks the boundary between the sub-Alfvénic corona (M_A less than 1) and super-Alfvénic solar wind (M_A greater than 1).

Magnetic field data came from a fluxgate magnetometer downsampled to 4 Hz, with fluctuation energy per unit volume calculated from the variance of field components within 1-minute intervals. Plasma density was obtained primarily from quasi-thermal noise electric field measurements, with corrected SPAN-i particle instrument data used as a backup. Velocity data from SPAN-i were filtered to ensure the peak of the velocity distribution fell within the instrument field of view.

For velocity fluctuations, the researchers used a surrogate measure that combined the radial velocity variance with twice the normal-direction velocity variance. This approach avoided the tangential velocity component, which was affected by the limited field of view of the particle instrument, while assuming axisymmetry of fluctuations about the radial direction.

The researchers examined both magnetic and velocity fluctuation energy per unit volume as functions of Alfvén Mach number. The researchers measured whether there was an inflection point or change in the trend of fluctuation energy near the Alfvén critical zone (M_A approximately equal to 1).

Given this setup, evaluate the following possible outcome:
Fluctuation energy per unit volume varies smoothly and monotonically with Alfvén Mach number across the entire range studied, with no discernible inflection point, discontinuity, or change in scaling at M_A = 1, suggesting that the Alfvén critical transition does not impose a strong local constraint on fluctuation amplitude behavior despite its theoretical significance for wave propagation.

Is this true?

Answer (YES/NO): NO